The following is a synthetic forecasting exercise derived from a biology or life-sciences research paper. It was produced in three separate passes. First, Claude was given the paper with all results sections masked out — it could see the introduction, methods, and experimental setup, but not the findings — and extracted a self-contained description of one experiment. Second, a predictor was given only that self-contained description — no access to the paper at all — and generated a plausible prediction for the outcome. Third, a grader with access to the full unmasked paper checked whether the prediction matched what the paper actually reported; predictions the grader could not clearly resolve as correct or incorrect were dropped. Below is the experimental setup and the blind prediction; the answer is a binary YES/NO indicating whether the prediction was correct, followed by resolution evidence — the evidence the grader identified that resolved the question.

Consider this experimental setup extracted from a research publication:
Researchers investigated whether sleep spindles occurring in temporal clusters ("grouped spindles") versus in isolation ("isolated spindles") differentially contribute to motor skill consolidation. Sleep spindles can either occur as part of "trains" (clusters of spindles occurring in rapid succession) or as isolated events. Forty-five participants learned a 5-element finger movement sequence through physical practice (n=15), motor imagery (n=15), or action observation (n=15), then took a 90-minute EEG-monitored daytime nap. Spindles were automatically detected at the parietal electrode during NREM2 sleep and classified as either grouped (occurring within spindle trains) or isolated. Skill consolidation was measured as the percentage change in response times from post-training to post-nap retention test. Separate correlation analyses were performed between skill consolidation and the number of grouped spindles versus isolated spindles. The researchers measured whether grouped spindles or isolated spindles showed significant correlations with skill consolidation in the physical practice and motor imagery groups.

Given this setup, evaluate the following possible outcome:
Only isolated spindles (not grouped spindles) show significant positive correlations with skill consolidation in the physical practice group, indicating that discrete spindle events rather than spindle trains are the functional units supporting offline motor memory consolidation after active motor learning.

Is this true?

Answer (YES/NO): NO